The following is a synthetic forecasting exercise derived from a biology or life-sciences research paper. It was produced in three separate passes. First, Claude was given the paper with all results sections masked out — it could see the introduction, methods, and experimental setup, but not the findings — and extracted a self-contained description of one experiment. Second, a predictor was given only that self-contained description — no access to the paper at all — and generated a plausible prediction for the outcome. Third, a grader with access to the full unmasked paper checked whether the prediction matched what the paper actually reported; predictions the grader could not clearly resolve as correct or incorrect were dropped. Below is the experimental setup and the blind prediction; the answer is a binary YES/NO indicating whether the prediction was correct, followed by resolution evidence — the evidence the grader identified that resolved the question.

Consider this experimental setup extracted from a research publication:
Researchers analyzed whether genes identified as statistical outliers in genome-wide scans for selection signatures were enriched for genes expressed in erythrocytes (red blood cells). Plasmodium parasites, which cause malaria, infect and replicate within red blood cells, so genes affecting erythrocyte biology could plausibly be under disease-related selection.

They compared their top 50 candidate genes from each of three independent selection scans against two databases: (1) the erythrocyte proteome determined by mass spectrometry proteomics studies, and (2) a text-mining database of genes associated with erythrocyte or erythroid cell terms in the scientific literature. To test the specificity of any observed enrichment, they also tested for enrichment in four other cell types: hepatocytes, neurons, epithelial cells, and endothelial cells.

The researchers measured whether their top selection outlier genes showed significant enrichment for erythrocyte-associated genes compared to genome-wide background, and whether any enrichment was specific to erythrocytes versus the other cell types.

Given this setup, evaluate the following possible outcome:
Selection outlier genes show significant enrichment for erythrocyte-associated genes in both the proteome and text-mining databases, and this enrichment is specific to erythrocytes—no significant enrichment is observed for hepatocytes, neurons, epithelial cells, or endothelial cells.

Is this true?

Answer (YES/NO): NO